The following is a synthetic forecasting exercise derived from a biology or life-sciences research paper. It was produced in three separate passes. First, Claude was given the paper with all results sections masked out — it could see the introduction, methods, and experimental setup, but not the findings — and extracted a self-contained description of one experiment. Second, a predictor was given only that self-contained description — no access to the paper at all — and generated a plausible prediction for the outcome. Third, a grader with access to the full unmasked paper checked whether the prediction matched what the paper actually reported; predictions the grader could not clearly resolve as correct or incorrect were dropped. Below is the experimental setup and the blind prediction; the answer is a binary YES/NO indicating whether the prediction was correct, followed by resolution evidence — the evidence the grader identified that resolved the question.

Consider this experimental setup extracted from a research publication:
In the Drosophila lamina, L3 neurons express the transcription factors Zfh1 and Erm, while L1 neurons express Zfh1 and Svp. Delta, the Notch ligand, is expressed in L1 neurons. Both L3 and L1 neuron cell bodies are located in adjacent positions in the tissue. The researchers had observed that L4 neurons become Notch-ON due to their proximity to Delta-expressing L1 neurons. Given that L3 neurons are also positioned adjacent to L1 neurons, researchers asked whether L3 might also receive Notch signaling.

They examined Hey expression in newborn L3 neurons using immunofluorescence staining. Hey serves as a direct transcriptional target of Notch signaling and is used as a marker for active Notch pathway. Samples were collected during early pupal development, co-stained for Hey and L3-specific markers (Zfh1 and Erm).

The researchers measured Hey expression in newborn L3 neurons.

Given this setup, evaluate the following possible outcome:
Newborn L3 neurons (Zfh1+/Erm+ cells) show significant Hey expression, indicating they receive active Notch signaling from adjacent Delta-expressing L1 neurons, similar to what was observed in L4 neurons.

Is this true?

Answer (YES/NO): NO